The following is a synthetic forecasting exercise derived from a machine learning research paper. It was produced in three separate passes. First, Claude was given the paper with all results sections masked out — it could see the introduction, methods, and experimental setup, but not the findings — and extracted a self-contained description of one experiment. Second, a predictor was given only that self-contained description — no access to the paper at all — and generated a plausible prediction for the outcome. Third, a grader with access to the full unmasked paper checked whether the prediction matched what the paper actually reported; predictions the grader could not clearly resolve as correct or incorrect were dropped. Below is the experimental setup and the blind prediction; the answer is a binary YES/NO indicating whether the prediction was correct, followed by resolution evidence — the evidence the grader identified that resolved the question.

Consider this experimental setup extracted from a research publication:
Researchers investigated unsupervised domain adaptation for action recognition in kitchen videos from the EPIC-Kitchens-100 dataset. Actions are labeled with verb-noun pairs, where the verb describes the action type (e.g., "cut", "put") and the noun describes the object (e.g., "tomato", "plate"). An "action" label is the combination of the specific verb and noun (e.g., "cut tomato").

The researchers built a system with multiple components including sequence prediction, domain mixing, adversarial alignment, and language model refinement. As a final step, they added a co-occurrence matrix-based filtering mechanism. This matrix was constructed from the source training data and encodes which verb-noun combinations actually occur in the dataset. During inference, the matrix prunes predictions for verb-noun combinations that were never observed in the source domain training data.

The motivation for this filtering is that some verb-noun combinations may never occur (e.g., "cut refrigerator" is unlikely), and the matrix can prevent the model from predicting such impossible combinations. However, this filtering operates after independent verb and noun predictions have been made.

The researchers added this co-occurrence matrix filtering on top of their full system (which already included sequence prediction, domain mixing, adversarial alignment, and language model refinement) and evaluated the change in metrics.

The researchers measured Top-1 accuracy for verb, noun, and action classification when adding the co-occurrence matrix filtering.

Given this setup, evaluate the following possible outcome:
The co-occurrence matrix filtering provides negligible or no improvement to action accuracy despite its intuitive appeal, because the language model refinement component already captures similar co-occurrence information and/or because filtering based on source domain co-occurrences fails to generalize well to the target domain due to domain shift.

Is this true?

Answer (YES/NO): NO